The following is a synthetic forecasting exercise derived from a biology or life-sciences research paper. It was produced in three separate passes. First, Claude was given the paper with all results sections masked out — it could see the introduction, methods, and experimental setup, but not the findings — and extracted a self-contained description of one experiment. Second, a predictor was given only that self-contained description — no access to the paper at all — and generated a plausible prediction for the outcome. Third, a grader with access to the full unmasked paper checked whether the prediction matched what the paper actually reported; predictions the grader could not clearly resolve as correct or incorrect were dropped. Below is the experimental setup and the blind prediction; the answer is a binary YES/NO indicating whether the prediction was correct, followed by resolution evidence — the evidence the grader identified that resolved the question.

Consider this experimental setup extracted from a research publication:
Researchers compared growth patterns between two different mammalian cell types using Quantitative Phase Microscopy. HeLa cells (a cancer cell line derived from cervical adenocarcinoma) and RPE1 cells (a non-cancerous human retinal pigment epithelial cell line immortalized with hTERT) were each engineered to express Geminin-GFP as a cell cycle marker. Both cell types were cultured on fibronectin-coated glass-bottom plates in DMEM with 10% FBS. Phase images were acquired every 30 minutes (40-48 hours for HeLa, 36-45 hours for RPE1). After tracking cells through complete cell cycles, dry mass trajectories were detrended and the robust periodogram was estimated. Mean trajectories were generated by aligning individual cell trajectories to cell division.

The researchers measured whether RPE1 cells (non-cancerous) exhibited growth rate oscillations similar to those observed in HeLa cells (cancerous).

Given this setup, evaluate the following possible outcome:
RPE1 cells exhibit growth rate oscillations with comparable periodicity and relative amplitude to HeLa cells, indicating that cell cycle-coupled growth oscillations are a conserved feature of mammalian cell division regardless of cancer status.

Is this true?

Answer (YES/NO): YES